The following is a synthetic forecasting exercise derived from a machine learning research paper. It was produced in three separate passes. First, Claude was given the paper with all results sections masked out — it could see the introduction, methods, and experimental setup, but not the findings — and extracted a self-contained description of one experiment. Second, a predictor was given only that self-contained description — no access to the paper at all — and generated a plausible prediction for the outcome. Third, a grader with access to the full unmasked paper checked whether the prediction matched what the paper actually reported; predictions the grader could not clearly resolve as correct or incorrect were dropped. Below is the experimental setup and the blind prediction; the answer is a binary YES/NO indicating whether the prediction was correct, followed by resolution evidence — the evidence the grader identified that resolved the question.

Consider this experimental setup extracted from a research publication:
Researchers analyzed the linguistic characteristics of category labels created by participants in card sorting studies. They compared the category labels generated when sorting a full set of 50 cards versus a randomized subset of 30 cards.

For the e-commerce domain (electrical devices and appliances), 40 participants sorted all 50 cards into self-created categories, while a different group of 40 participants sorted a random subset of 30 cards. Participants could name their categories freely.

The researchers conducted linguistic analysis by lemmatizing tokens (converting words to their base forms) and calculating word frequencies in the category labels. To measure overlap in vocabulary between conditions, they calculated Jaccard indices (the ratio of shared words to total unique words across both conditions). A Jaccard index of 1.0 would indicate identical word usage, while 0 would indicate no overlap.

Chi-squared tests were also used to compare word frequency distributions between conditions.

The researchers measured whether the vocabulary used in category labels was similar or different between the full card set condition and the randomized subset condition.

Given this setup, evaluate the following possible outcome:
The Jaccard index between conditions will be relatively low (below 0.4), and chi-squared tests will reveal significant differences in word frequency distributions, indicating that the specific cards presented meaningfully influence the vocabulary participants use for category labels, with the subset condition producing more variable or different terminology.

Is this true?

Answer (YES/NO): NO